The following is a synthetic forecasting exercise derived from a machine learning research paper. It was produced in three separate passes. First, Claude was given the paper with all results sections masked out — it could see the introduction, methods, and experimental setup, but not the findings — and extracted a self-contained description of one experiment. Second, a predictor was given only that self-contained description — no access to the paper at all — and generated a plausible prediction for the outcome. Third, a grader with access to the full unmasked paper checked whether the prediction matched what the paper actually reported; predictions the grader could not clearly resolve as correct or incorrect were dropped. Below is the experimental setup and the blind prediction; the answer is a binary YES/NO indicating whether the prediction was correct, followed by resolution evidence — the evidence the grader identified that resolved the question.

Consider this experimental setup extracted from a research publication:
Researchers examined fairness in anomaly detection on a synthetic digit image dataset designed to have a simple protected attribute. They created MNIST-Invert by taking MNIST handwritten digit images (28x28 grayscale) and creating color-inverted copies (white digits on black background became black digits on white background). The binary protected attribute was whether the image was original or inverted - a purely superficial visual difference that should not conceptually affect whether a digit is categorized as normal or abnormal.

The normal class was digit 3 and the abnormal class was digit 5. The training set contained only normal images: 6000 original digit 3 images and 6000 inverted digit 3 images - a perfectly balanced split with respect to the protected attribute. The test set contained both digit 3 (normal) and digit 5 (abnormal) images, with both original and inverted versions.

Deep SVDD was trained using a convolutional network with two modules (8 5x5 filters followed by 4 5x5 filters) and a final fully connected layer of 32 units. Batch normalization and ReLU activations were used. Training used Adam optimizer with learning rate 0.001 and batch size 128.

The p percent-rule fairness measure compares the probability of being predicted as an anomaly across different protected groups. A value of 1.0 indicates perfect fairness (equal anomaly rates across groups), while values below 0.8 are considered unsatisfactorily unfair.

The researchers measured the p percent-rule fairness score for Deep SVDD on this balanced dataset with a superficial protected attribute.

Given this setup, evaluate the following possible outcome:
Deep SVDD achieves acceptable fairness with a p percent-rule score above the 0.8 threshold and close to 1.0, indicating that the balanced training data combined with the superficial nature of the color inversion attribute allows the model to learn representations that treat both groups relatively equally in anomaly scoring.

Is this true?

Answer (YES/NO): NO